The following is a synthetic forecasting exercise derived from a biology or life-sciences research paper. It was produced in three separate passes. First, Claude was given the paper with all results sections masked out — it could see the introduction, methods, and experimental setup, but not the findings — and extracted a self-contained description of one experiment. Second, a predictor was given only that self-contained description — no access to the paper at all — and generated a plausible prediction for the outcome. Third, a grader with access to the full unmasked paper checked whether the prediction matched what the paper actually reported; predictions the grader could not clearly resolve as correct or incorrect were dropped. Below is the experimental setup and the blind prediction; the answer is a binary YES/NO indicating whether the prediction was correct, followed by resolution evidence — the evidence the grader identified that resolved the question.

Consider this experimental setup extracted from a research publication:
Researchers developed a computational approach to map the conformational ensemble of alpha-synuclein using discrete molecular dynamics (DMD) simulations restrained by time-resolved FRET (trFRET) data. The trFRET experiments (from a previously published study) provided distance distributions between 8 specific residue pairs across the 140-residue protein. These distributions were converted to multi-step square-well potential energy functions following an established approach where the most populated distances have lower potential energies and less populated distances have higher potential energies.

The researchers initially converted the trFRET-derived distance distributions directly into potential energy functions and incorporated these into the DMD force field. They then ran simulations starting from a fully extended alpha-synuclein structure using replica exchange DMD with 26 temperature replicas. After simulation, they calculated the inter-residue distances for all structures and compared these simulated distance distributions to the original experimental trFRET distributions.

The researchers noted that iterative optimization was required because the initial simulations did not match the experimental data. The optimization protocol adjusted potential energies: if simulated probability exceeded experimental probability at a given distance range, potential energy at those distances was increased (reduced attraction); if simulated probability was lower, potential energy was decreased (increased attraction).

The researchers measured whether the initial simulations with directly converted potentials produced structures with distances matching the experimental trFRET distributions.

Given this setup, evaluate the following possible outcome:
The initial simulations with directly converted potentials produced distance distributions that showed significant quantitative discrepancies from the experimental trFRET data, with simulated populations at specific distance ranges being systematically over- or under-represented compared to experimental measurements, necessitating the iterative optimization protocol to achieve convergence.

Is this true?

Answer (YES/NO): YES